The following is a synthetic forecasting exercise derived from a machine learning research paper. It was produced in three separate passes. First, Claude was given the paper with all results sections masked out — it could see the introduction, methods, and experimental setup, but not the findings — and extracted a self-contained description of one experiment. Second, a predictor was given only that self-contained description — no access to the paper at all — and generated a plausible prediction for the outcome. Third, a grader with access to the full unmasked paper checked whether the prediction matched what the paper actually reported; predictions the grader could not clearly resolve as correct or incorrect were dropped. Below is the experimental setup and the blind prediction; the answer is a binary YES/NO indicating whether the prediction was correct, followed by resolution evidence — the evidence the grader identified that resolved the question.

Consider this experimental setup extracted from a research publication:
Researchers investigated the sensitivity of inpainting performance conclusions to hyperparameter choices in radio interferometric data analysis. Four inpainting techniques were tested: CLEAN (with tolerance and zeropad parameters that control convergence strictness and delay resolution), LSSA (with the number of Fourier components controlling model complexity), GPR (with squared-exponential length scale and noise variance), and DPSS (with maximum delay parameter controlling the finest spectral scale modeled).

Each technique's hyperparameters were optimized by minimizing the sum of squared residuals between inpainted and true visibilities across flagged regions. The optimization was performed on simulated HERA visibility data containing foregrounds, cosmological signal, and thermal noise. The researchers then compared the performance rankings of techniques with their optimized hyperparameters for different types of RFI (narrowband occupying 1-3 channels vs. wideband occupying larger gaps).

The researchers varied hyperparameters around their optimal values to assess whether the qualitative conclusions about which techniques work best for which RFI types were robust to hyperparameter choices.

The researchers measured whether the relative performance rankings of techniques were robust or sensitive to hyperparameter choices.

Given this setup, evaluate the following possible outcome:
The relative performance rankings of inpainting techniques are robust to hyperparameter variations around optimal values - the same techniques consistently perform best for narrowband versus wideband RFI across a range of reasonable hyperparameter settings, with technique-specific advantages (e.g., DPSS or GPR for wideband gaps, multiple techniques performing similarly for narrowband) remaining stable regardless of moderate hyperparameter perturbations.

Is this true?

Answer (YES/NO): NO